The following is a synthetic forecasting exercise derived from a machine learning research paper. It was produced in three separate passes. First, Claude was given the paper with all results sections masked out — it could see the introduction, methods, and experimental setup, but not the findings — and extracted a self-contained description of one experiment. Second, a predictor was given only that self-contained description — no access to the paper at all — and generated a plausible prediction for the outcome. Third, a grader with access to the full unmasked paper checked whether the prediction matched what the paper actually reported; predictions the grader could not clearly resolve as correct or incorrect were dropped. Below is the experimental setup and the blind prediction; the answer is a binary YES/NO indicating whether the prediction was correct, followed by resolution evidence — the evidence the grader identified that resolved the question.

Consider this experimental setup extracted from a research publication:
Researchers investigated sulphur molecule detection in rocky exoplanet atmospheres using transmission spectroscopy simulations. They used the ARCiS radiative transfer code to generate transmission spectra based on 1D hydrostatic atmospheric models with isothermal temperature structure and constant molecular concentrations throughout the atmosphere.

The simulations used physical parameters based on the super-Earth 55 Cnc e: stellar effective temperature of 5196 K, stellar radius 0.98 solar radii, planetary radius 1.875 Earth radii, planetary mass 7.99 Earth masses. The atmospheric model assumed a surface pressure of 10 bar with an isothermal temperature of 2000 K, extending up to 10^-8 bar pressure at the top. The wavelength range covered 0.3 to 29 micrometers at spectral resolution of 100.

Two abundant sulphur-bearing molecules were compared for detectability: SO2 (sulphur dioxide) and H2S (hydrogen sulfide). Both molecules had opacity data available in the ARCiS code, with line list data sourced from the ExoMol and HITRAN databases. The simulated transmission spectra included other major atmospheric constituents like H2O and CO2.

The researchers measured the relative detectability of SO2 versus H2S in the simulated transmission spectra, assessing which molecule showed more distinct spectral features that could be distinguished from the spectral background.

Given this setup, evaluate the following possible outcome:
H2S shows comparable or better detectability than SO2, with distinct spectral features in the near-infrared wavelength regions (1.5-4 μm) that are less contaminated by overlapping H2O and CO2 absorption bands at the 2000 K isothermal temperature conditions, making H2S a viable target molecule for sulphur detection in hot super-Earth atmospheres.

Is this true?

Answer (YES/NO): NO